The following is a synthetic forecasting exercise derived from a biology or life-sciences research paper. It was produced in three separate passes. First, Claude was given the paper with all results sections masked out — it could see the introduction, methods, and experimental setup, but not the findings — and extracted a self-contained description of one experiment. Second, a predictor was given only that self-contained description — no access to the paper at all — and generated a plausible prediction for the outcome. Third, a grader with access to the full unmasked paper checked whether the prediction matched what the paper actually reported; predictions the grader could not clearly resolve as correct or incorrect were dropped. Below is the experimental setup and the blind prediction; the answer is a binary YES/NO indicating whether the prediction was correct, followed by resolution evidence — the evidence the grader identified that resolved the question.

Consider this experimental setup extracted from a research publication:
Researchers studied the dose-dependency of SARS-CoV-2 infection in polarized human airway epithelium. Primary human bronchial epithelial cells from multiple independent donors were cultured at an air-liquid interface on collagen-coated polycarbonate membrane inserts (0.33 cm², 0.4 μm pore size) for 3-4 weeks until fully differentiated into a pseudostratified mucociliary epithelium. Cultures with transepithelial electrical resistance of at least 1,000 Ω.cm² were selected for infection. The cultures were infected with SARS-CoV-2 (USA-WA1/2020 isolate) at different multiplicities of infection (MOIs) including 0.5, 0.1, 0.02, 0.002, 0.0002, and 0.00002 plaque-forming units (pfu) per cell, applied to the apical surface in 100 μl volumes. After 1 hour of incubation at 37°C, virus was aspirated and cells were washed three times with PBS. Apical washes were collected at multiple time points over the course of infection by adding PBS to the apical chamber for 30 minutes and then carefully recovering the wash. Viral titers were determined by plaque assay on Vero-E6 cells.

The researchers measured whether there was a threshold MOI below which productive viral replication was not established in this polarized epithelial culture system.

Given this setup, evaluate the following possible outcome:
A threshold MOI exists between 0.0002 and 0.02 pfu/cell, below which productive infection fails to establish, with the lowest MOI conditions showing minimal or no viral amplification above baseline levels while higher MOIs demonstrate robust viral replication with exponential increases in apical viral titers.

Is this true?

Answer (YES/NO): YES